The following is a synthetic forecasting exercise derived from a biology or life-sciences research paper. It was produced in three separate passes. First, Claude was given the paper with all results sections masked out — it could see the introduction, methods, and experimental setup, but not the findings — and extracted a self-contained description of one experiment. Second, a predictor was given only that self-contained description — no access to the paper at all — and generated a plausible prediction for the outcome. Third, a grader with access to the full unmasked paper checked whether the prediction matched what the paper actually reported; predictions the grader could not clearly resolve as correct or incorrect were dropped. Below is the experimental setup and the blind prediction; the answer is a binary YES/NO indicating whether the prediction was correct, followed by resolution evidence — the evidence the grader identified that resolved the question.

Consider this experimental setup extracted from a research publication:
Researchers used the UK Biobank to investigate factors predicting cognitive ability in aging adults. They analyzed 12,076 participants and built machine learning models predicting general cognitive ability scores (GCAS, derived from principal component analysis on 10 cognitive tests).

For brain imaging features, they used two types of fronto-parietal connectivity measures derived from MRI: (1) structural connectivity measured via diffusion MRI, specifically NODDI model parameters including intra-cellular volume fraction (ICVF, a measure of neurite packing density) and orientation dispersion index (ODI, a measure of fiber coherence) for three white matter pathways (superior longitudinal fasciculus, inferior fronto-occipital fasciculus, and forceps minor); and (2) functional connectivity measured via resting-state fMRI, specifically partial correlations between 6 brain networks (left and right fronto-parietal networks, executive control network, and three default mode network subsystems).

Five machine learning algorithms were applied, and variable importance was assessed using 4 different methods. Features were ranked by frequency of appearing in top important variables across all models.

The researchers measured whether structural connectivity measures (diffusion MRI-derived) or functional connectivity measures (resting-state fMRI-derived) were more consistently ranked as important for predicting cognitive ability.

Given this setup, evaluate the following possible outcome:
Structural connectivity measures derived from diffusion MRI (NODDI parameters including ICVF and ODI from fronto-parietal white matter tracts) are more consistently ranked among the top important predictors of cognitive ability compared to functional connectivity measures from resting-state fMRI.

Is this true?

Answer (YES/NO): YES